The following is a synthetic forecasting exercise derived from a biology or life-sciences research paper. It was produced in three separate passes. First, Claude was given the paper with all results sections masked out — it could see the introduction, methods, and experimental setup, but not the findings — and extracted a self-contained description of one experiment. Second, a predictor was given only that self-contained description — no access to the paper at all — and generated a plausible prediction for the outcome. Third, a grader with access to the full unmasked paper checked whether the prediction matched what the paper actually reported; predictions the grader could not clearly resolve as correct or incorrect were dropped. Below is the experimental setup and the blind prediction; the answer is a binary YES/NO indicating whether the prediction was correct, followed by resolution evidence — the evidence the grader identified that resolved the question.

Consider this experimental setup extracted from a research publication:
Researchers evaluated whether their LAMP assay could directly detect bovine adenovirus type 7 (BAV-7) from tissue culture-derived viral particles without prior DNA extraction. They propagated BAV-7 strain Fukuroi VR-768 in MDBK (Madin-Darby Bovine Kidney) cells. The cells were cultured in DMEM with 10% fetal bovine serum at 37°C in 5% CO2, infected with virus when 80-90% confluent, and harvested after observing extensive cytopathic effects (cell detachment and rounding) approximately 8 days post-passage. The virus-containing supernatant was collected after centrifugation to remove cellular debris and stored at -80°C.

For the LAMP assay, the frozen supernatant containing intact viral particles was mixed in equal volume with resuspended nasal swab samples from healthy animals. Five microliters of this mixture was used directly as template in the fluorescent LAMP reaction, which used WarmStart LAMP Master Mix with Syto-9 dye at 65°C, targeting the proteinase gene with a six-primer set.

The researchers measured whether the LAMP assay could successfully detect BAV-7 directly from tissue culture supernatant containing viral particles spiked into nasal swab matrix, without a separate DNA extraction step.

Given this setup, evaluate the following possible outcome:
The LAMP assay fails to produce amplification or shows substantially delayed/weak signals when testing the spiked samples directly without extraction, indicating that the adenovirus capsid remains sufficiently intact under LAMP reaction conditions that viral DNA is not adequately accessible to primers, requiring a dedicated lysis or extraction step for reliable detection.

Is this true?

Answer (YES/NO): NO